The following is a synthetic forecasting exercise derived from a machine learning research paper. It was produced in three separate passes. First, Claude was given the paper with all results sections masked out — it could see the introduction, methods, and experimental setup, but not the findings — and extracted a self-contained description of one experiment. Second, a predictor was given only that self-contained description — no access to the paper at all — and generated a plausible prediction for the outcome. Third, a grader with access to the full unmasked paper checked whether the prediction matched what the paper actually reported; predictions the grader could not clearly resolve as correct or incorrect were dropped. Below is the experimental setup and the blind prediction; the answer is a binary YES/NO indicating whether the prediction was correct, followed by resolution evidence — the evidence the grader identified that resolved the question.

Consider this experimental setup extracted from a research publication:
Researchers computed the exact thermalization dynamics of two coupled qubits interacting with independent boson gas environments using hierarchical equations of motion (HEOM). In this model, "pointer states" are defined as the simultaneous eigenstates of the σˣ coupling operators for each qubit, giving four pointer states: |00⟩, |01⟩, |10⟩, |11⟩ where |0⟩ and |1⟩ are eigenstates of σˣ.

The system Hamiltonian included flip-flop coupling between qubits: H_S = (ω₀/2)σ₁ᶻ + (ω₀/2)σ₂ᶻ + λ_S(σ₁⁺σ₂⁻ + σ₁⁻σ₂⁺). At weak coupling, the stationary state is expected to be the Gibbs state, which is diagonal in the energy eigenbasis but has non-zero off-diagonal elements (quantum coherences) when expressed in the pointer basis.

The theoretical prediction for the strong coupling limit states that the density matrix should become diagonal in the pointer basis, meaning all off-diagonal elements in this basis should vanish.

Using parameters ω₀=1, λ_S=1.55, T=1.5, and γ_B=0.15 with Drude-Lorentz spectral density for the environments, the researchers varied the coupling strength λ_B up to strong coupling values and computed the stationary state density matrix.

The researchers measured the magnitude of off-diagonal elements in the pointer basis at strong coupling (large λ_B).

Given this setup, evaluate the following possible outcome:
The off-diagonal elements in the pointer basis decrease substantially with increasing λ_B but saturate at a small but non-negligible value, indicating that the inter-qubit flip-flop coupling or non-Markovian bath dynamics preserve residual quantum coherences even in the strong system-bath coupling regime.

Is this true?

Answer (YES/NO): NO